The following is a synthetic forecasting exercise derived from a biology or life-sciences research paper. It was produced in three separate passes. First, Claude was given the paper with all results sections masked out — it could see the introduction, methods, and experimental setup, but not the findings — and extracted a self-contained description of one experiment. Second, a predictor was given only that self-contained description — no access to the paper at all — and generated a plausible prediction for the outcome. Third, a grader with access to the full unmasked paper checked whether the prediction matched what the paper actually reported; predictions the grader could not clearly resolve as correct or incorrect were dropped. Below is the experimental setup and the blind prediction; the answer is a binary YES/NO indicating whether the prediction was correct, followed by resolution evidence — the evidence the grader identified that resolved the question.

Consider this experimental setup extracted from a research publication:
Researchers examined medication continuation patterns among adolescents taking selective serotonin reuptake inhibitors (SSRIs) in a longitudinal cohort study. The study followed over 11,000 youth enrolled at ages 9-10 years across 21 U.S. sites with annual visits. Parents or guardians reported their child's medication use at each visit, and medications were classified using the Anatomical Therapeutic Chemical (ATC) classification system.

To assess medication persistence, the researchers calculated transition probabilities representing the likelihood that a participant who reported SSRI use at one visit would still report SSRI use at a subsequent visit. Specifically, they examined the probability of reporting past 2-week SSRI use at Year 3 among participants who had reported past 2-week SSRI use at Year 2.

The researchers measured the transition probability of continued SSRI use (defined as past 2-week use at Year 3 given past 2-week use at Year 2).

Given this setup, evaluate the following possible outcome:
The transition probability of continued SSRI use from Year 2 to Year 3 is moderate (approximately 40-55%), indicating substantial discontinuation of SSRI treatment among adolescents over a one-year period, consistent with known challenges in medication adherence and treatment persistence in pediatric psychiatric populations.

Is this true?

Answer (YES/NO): NO